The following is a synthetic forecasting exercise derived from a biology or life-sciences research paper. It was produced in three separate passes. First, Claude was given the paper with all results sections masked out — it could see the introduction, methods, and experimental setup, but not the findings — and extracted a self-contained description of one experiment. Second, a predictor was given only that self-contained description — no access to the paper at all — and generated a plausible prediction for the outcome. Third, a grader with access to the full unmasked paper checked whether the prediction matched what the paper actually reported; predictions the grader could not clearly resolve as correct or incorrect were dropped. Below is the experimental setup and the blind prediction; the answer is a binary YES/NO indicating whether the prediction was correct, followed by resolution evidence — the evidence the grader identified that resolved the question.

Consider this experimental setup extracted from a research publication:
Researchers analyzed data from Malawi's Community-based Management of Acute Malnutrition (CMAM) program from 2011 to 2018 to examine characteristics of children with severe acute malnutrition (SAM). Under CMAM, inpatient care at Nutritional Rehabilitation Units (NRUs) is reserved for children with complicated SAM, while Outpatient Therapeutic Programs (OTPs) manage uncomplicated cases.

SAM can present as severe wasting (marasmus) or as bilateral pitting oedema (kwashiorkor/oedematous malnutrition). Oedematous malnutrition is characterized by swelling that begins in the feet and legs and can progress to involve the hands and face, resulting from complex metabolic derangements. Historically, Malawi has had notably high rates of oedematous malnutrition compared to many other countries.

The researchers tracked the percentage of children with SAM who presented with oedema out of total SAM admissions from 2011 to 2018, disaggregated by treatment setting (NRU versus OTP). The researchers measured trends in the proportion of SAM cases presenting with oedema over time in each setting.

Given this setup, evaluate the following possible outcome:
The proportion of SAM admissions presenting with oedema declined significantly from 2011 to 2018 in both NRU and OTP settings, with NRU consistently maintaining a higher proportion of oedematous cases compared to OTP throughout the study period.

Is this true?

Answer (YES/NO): YES